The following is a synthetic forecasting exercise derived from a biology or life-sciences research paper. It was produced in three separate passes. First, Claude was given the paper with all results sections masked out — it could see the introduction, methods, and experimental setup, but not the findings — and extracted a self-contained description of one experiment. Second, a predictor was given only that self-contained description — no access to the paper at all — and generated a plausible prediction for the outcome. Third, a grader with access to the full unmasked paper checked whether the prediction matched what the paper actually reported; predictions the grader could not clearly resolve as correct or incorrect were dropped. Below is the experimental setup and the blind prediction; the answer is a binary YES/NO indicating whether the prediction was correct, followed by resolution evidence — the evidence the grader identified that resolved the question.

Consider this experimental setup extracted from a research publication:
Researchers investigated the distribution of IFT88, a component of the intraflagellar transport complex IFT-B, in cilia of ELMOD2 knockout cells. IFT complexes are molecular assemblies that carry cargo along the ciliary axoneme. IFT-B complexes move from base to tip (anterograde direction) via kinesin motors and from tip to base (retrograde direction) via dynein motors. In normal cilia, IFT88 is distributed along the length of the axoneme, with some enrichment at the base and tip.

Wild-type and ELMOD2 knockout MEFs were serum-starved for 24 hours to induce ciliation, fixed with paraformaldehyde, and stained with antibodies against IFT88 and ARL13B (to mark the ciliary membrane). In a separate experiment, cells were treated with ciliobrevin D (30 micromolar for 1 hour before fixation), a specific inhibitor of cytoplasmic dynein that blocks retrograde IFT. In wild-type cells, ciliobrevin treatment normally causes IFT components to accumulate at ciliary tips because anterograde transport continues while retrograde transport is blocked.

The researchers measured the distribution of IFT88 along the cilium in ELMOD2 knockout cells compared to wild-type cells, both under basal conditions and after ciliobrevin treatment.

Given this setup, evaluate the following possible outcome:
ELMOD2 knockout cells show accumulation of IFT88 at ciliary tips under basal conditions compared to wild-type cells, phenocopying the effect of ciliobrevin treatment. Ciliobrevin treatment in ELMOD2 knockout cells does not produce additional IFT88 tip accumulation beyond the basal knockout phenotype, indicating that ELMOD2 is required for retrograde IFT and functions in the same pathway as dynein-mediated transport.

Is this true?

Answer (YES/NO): NO